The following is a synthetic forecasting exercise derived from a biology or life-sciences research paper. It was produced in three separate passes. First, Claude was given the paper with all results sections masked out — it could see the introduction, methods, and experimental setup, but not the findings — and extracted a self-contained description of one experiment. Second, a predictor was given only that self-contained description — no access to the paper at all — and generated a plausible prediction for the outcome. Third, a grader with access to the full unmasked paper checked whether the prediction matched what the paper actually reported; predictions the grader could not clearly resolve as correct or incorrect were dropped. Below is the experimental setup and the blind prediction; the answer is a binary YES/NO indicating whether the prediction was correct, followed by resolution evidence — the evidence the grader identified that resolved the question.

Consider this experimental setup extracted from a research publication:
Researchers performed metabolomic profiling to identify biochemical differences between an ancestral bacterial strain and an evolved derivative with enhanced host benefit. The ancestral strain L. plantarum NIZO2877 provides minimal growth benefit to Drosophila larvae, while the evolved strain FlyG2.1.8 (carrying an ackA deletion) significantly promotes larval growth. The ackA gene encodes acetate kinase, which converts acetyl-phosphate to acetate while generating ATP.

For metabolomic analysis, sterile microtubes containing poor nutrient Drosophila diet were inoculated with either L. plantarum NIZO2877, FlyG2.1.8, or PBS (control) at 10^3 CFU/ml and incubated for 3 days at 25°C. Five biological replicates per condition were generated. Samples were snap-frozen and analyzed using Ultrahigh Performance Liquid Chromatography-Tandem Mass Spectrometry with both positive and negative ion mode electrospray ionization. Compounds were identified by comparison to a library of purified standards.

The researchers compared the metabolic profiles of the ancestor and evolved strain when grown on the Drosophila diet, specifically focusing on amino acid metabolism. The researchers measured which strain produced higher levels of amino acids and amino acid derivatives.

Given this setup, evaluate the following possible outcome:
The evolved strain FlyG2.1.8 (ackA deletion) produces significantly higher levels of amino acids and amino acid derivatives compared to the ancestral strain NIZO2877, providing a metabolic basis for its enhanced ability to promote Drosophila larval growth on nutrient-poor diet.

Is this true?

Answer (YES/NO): NO